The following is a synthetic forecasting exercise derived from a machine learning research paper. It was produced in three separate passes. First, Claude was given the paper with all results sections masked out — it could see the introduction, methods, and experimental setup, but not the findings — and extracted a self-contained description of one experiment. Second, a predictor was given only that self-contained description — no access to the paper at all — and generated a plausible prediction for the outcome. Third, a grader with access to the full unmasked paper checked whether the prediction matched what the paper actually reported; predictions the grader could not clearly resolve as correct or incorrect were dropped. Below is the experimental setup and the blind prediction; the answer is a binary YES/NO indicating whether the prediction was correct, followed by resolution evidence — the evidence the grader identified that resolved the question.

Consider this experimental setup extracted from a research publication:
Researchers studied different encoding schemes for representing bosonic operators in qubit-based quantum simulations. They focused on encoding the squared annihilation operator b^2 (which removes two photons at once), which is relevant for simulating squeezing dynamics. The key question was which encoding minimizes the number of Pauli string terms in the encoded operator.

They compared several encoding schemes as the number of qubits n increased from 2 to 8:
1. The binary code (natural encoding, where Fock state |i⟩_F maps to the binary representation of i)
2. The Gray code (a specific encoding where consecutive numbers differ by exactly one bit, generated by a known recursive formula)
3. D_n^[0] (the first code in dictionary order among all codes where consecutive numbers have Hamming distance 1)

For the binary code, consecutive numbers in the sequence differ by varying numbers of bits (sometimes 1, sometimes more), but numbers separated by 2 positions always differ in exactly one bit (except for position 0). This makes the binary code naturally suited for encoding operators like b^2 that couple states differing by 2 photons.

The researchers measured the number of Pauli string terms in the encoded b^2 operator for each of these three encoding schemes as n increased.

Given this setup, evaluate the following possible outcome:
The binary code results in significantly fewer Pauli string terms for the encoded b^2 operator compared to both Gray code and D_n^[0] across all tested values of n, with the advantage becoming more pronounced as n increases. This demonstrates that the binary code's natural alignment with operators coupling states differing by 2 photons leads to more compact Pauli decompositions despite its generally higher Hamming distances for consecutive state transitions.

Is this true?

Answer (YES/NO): NO